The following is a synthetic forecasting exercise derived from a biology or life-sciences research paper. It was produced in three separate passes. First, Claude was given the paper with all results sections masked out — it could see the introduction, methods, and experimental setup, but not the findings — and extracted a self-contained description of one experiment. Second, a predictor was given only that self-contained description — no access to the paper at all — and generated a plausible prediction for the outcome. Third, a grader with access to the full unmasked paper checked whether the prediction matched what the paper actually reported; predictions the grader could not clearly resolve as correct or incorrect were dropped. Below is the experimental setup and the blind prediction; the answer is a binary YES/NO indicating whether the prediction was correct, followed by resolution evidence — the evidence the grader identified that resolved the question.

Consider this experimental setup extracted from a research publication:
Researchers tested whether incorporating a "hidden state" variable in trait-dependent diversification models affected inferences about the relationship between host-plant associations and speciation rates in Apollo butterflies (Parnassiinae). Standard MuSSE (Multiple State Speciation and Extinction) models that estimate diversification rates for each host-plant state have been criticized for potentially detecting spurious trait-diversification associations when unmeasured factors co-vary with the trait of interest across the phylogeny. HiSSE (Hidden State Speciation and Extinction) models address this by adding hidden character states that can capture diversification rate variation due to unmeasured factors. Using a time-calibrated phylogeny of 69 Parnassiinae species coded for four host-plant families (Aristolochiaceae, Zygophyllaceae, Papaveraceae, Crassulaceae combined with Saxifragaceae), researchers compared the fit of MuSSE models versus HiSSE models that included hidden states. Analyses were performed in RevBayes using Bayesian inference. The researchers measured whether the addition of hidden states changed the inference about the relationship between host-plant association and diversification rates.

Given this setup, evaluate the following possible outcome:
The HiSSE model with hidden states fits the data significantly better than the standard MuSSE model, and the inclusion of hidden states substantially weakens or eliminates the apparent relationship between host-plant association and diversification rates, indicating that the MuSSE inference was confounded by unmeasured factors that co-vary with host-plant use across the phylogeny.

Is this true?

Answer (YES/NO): NO